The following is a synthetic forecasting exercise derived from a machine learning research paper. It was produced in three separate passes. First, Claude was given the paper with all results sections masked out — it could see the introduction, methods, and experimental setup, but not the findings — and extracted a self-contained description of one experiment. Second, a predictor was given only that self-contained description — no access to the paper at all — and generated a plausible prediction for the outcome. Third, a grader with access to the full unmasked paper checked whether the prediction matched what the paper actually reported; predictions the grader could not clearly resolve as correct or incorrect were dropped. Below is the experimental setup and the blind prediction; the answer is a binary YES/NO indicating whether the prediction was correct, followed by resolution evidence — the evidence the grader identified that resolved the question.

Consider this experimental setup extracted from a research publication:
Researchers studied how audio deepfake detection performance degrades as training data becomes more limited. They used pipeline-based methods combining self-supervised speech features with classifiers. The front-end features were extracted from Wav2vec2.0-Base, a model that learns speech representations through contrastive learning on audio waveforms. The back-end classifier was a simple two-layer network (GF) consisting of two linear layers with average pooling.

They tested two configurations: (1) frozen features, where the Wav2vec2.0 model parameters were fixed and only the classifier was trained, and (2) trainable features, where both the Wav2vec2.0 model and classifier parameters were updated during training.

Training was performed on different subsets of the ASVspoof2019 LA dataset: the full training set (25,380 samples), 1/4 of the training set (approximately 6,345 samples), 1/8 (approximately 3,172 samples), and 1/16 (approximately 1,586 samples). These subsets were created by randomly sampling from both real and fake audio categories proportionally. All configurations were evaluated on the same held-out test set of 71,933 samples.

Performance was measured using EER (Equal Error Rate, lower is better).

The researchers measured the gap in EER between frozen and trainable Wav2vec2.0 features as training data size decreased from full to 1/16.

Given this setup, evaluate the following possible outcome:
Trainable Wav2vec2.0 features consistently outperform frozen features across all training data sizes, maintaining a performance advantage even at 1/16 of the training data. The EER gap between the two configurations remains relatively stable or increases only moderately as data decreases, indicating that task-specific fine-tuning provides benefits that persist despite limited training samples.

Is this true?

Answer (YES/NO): YES